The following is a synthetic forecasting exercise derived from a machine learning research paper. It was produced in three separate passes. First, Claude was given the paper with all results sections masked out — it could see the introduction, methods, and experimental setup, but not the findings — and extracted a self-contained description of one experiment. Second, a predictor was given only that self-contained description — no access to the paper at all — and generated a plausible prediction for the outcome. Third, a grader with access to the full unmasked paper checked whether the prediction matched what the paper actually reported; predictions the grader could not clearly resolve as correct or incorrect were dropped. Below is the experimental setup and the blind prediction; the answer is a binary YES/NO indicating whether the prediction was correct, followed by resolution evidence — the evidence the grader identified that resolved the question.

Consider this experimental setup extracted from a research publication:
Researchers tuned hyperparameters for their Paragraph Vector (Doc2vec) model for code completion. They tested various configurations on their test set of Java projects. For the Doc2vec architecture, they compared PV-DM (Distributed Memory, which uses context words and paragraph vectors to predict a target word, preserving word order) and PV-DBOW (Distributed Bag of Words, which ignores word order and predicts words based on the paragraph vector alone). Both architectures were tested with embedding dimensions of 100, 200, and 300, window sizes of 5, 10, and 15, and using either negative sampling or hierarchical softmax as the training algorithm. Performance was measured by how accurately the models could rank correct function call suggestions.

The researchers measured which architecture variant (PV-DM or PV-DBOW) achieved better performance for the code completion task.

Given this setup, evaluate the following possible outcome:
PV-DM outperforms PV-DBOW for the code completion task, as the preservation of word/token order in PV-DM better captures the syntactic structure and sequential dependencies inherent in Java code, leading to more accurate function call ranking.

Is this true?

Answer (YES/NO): NO